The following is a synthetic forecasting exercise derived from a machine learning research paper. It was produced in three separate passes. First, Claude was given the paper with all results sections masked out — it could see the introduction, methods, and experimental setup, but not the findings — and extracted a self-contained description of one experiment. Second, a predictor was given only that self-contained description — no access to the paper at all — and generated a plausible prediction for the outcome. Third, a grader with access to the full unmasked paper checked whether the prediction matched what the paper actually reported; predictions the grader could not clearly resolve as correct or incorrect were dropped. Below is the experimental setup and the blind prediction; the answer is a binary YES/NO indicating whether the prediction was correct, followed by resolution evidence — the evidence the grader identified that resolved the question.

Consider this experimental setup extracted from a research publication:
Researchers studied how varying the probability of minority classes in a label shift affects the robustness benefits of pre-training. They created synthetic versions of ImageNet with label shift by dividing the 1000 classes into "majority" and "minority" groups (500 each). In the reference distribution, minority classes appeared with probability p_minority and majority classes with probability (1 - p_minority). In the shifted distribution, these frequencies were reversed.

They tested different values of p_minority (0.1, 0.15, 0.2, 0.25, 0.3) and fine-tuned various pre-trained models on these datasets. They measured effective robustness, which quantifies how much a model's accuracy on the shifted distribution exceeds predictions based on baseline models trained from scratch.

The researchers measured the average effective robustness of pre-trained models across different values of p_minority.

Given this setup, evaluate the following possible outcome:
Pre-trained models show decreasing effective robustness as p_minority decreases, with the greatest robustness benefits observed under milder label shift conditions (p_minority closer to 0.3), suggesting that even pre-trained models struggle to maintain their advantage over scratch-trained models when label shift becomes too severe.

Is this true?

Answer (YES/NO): NO